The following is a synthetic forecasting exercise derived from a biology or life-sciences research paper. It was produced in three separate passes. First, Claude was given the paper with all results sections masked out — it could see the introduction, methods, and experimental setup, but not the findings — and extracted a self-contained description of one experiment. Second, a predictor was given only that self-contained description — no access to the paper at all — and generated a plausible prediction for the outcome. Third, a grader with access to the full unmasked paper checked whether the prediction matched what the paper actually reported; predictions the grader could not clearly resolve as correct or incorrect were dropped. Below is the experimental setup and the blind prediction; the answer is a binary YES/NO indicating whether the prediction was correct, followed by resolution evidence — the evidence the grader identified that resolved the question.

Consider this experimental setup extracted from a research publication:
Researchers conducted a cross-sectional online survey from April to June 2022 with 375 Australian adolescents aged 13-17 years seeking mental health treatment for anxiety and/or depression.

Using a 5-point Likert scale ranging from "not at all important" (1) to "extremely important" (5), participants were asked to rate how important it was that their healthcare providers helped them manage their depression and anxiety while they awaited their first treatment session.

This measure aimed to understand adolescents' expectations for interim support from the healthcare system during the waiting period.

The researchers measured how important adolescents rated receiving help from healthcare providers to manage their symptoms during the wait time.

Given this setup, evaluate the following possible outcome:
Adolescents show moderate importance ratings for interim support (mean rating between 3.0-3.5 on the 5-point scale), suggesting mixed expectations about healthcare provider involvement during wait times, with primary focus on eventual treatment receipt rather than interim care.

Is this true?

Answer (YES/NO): NO